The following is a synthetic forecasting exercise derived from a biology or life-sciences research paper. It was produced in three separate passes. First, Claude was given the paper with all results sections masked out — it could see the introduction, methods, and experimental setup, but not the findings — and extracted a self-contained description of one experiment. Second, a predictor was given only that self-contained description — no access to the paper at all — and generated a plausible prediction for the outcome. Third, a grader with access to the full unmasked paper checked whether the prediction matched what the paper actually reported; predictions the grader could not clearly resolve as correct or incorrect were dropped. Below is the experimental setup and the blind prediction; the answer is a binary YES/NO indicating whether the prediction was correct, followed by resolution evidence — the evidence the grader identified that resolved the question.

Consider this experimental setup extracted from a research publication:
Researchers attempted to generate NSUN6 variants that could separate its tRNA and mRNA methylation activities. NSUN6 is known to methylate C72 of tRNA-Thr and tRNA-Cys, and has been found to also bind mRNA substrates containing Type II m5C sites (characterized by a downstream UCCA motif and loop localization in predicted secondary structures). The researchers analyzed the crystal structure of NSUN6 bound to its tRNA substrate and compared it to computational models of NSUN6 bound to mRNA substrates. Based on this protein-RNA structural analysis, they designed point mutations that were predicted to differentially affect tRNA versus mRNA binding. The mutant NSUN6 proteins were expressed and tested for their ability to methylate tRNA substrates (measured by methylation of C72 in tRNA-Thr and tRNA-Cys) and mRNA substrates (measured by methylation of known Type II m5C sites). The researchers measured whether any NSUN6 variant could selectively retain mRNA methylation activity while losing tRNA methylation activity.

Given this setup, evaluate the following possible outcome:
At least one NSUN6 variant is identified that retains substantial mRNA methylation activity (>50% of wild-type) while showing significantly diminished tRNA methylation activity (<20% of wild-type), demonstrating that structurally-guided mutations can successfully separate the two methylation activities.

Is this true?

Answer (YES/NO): YES